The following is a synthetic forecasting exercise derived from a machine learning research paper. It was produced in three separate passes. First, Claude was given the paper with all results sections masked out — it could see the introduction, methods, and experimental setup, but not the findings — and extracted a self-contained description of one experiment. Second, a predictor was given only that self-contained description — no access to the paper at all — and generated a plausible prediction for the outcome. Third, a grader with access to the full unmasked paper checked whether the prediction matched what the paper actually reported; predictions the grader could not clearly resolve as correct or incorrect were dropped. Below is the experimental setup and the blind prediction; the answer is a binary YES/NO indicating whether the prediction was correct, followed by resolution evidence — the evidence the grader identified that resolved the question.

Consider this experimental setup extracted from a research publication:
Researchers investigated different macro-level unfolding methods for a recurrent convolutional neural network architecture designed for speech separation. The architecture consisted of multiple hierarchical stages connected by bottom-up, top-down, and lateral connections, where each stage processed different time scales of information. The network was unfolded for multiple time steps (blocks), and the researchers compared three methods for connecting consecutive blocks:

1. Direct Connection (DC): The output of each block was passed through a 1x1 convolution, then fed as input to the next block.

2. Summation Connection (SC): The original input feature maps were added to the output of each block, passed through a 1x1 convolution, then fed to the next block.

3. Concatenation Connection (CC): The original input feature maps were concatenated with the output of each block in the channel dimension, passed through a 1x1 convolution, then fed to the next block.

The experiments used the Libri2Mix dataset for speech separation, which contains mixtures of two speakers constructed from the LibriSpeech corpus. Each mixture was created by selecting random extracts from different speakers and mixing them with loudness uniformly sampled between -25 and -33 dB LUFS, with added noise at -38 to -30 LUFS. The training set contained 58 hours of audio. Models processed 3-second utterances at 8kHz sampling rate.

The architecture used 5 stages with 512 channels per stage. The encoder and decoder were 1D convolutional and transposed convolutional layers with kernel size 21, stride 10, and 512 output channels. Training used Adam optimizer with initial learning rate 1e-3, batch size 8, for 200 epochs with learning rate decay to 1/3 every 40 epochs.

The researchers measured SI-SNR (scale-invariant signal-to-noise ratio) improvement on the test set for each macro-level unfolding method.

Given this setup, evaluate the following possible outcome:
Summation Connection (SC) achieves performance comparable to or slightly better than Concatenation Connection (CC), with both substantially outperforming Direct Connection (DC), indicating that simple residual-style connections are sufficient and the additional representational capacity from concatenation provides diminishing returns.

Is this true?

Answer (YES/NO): NO